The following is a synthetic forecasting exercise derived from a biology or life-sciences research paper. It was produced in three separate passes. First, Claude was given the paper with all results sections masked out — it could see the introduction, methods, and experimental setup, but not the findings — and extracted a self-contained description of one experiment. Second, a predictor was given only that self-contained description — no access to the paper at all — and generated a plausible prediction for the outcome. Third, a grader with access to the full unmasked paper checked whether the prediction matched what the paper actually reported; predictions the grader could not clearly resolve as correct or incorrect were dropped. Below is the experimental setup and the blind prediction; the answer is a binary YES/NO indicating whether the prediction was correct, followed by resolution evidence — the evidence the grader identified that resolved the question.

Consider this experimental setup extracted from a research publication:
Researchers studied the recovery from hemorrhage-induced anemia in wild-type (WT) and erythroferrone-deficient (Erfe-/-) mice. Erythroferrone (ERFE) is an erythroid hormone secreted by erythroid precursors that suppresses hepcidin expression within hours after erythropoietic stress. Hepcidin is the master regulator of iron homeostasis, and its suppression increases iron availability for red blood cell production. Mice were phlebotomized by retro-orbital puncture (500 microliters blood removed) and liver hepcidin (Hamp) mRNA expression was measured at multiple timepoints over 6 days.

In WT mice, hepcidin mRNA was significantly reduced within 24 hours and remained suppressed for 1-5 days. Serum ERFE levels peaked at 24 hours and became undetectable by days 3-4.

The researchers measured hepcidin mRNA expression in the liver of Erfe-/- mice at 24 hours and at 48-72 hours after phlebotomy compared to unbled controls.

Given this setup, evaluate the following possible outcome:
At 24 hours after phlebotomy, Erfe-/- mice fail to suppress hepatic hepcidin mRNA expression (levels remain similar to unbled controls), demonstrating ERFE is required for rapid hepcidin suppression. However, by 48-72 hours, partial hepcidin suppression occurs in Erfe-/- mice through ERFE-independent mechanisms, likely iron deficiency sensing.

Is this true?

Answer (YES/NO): NO